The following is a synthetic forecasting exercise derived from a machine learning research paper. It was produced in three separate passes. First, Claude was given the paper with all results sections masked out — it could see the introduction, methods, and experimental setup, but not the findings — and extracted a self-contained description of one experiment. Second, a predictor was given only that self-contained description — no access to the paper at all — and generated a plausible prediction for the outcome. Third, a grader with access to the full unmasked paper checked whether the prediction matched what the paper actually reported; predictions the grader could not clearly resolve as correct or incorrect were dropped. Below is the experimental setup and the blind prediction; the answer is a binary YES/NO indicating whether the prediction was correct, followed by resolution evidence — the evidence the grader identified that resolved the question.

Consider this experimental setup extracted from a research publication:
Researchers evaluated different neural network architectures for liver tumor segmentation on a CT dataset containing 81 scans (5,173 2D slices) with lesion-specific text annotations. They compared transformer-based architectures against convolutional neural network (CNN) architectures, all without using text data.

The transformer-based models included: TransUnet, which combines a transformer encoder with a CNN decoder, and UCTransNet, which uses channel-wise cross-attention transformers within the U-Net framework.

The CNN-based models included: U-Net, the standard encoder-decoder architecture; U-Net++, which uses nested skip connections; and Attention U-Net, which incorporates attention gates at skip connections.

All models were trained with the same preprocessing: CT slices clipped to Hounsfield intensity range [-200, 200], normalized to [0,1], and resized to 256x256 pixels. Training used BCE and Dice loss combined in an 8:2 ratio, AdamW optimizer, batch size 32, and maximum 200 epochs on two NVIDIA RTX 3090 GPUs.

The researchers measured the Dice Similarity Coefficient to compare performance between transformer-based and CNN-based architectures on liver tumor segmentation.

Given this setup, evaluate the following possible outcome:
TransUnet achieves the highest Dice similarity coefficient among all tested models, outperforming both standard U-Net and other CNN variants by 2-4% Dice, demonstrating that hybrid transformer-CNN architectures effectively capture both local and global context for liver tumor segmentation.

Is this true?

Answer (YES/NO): NO